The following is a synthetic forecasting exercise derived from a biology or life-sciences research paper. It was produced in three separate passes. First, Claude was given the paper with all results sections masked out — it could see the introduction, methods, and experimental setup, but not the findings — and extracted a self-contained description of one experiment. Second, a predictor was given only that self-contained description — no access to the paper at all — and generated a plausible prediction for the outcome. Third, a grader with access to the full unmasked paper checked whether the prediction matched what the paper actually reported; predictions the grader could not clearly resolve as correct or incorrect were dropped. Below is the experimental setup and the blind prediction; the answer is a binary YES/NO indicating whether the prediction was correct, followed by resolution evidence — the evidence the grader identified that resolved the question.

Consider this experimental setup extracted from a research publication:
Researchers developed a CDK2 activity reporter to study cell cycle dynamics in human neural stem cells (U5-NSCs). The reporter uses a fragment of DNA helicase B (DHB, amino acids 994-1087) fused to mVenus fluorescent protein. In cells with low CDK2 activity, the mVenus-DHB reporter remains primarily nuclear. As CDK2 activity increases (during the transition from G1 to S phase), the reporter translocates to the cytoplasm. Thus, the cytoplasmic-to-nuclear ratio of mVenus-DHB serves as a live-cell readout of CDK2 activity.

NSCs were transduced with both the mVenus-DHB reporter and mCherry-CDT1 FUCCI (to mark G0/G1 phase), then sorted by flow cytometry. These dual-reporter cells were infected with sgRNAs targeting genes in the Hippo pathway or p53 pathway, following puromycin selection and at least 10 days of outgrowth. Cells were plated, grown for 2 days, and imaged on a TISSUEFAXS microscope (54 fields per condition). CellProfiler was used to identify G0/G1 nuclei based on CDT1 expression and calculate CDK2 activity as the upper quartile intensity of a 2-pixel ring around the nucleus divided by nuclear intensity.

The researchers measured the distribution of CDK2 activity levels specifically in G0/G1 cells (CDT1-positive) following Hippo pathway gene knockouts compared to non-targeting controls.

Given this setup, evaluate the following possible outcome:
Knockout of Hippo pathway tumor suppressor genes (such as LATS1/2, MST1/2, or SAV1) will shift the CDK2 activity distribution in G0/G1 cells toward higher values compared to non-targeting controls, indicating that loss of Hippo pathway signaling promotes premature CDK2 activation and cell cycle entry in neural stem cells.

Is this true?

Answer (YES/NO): YES